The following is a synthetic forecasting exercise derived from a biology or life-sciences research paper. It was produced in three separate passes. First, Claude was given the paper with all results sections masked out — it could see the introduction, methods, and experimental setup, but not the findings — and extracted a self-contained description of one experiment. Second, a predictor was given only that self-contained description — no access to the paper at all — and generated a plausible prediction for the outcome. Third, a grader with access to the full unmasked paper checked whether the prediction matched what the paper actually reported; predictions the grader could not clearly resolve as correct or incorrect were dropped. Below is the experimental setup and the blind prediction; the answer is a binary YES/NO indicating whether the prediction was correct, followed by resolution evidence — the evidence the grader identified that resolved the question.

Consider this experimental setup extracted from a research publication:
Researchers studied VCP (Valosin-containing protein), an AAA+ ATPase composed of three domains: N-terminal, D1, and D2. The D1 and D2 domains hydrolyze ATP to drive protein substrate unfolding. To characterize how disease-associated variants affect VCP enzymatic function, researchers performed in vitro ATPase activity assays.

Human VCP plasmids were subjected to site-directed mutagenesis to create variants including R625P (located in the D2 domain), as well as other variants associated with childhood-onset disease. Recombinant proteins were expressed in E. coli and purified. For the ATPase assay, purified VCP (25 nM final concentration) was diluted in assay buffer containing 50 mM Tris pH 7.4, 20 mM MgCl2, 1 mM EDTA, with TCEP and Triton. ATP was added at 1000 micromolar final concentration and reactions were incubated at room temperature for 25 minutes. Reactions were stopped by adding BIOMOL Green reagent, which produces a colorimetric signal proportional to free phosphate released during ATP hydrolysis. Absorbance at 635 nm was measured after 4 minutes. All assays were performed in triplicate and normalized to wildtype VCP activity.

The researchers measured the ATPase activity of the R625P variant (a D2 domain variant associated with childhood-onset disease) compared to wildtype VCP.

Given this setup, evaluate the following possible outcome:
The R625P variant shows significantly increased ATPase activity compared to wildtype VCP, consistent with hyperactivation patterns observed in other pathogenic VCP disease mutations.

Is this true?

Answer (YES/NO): NO